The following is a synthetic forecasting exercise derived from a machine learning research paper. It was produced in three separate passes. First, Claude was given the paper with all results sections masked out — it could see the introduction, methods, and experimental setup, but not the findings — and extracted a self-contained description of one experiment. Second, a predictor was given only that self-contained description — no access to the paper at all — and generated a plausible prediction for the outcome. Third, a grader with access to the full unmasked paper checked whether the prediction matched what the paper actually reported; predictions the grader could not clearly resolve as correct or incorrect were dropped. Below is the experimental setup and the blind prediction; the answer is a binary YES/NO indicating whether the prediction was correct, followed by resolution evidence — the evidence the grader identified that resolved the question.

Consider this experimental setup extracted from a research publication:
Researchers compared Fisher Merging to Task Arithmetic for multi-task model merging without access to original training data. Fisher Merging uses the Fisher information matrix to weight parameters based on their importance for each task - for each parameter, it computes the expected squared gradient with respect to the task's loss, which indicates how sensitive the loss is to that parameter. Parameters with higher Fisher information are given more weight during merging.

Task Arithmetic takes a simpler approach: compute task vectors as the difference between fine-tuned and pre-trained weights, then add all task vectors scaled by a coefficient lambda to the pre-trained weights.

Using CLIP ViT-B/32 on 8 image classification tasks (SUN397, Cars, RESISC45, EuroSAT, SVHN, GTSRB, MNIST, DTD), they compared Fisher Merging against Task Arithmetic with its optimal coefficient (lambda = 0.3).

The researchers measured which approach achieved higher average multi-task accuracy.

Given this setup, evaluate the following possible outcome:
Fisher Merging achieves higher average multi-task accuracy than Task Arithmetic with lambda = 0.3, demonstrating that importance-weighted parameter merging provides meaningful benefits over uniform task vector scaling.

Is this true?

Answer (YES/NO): NO